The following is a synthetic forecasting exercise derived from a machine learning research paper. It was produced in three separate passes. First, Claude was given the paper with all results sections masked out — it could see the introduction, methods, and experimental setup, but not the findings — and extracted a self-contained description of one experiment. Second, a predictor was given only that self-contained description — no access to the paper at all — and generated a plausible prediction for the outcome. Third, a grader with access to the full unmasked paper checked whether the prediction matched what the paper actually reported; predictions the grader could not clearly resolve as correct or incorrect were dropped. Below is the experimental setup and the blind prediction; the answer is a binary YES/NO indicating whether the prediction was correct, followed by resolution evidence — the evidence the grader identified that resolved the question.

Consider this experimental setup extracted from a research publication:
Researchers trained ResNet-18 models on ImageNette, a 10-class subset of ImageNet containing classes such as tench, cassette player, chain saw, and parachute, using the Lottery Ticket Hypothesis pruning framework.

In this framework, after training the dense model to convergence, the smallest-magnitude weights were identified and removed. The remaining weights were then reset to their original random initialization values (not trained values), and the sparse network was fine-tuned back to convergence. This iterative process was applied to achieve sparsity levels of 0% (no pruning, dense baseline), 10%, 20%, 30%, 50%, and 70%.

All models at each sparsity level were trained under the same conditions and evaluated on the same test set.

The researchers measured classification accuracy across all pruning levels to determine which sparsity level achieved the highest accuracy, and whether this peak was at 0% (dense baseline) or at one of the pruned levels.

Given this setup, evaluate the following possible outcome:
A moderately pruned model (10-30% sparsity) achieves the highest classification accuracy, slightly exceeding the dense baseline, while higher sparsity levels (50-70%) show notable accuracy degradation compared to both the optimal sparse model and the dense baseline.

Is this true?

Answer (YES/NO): NO